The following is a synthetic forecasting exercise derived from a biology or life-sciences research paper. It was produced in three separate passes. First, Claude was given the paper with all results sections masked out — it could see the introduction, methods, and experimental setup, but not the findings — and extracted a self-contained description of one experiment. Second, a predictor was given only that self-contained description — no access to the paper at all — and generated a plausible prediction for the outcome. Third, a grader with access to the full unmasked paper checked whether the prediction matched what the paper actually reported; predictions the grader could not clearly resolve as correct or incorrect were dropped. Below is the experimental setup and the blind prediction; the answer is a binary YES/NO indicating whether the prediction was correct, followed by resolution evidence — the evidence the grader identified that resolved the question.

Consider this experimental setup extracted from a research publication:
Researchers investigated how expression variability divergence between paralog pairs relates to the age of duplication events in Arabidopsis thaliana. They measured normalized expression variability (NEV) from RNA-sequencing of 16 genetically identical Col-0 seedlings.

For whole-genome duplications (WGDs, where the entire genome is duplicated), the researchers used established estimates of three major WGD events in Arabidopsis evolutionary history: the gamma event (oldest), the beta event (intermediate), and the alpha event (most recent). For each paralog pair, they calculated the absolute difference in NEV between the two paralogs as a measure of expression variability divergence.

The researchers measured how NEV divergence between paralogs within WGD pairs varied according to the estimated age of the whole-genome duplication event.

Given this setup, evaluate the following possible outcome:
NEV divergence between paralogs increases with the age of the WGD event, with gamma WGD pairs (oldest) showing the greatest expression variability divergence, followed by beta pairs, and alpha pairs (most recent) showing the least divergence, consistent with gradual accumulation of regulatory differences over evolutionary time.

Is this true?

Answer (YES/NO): NO